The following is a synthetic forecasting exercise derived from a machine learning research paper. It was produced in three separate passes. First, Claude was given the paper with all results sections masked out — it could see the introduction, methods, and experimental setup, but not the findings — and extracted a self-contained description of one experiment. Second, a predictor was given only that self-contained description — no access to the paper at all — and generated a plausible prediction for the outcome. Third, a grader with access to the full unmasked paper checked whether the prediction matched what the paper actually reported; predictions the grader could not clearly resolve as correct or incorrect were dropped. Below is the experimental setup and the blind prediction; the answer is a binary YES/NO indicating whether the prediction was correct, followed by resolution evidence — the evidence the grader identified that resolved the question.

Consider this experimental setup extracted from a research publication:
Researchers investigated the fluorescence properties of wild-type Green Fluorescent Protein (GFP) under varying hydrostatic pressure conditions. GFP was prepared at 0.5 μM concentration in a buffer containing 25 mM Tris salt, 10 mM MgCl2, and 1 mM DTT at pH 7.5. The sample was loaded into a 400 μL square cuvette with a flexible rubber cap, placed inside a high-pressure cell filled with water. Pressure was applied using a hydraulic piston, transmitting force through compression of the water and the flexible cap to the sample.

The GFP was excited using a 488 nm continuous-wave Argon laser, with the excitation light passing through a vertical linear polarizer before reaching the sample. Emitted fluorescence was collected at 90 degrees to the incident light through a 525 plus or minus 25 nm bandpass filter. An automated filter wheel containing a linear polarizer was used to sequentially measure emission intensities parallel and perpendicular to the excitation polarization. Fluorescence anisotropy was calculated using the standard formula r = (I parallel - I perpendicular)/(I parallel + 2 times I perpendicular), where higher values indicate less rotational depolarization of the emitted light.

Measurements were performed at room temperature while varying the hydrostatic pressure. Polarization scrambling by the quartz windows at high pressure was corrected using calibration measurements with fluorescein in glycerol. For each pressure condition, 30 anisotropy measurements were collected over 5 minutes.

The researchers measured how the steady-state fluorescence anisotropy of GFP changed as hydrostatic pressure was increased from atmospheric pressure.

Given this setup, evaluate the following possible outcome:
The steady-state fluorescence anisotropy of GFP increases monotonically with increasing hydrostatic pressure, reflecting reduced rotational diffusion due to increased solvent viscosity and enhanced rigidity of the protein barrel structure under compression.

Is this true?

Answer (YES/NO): NO